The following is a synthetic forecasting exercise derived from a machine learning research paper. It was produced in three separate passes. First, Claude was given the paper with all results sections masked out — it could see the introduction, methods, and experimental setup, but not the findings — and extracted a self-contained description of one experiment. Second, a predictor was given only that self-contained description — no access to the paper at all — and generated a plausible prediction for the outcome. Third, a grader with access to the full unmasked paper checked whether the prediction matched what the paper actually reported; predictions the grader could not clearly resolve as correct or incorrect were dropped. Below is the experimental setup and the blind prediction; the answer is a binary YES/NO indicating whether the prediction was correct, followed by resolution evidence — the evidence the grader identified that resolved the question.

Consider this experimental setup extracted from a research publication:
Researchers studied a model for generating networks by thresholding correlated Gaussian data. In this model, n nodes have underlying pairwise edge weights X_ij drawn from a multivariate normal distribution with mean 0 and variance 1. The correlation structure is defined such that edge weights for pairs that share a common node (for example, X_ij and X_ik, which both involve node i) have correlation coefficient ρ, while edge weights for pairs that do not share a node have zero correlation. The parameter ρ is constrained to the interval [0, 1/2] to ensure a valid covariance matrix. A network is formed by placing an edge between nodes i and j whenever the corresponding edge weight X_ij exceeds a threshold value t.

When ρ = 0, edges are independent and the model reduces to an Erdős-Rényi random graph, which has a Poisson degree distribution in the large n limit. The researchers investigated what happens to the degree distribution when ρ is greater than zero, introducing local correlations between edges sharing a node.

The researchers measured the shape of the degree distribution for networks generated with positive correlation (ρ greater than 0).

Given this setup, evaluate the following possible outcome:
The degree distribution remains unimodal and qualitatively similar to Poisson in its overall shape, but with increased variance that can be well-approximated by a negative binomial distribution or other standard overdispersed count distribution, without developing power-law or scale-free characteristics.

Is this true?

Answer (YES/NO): NO